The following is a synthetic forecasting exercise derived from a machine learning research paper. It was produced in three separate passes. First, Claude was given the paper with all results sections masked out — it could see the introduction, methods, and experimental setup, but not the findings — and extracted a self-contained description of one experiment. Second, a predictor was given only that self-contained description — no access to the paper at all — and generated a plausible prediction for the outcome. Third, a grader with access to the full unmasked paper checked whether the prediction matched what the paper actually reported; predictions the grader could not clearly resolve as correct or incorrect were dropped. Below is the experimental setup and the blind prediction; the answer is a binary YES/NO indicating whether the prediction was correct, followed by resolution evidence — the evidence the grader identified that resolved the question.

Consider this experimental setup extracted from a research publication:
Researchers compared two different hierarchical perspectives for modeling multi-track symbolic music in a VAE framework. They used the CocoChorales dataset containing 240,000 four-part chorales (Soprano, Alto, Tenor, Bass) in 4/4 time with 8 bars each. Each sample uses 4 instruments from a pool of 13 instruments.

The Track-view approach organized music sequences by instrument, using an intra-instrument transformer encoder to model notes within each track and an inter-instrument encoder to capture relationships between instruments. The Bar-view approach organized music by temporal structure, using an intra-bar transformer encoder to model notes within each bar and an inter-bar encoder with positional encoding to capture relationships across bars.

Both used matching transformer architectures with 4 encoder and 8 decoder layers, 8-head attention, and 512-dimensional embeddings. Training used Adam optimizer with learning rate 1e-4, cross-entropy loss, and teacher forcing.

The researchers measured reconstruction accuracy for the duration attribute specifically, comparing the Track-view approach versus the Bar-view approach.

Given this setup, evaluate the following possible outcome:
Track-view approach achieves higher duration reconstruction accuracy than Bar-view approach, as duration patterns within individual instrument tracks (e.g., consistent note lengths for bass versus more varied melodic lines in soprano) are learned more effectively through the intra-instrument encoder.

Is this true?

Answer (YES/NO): NO